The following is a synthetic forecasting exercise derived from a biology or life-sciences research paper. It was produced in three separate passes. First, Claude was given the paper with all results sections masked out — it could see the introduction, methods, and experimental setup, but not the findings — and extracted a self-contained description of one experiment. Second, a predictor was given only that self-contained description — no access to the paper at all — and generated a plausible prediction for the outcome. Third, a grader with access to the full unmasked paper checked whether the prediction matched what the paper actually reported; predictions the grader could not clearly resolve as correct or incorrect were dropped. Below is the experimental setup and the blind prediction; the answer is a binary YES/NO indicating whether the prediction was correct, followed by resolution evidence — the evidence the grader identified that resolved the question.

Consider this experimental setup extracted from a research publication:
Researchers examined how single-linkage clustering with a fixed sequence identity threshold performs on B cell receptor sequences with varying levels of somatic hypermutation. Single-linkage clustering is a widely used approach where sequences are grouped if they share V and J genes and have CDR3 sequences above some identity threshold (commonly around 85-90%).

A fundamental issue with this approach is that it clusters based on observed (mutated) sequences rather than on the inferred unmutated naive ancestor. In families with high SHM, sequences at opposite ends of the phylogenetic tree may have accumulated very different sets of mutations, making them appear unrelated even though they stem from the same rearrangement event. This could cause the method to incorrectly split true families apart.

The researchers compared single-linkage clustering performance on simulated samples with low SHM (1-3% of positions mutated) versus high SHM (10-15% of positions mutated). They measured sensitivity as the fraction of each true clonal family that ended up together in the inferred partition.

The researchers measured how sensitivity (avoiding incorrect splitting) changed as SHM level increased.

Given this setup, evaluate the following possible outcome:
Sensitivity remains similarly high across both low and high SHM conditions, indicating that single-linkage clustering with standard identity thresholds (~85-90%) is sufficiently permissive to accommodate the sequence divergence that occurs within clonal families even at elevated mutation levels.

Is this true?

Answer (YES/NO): NO